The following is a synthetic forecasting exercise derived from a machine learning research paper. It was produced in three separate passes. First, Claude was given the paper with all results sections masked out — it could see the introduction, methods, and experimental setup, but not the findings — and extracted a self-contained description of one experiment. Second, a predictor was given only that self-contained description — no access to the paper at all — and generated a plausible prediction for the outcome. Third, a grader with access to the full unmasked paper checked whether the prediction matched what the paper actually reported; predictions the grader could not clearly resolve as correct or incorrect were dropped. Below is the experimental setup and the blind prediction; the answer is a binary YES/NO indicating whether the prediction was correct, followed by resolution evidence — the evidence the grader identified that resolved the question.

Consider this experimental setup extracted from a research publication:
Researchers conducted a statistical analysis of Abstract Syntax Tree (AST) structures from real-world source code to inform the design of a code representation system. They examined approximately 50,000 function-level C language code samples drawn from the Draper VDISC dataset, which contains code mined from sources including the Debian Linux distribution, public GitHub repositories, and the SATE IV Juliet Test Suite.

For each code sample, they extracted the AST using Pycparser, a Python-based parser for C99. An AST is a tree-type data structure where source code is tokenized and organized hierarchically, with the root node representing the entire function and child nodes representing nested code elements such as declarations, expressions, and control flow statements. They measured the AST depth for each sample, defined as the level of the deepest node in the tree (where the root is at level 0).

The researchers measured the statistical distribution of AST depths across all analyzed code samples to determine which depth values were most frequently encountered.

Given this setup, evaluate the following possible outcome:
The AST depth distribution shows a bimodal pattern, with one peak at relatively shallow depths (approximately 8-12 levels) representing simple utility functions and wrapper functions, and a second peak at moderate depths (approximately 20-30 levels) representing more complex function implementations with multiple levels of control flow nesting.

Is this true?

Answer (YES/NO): NO